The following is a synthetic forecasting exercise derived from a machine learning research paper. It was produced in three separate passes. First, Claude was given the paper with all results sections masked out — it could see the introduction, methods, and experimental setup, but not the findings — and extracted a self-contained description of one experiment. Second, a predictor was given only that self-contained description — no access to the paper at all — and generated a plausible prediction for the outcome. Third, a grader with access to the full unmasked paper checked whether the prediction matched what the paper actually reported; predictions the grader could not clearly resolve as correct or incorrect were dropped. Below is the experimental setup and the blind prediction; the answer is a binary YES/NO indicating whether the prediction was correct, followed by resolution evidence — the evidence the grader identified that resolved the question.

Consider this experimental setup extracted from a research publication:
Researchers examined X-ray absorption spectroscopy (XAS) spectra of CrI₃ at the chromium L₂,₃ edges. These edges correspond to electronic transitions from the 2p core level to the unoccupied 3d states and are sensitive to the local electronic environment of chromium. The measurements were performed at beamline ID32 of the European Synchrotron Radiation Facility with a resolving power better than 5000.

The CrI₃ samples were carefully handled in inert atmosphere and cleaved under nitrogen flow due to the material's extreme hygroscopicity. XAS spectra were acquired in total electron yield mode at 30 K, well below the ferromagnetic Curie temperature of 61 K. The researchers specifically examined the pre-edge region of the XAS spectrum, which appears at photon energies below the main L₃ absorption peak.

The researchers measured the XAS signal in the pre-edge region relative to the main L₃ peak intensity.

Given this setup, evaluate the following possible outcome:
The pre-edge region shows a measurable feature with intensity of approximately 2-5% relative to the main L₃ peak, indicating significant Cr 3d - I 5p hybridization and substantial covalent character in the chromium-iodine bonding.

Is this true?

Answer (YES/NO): NO